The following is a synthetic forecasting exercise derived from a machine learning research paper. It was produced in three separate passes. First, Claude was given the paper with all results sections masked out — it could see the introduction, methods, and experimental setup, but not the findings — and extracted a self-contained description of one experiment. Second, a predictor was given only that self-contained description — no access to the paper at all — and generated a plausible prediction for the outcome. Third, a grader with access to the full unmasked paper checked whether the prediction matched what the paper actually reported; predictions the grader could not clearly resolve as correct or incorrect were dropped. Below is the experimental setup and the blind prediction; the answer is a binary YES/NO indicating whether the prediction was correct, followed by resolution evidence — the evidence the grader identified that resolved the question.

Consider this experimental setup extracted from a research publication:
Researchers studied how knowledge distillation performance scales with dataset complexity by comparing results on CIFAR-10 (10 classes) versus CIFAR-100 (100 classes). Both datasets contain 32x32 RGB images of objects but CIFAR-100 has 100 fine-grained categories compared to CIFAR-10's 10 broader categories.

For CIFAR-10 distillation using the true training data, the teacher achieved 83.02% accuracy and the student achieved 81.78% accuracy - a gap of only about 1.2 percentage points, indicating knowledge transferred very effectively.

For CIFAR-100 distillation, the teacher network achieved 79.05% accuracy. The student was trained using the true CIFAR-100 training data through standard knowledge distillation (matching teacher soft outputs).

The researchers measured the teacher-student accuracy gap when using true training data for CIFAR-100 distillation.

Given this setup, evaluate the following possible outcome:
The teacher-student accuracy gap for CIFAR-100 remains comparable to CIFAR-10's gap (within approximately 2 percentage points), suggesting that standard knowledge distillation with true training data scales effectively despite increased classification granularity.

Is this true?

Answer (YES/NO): NO